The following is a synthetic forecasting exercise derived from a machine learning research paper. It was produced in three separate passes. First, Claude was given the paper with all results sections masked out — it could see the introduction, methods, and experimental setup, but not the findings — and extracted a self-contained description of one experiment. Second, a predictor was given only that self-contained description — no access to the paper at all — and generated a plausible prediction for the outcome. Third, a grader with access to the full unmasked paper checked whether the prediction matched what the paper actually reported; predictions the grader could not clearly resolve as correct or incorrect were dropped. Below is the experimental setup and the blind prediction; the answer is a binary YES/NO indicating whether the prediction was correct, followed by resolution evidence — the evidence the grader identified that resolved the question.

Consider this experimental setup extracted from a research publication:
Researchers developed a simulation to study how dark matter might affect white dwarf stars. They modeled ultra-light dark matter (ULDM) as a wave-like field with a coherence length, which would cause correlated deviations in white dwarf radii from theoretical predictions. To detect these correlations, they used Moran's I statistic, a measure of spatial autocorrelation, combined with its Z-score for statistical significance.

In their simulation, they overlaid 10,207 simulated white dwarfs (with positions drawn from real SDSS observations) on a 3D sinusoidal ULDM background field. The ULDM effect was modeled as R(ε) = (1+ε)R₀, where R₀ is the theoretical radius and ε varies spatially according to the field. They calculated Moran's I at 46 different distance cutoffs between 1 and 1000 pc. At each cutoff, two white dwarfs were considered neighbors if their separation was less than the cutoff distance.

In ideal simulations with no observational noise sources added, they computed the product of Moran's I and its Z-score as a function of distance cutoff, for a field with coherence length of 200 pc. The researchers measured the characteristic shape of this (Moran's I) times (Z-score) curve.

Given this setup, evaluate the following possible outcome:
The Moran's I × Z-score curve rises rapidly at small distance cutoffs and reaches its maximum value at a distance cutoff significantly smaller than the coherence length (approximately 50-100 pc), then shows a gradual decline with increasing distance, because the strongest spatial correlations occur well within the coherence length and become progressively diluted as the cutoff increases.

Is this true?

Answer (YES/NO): NO